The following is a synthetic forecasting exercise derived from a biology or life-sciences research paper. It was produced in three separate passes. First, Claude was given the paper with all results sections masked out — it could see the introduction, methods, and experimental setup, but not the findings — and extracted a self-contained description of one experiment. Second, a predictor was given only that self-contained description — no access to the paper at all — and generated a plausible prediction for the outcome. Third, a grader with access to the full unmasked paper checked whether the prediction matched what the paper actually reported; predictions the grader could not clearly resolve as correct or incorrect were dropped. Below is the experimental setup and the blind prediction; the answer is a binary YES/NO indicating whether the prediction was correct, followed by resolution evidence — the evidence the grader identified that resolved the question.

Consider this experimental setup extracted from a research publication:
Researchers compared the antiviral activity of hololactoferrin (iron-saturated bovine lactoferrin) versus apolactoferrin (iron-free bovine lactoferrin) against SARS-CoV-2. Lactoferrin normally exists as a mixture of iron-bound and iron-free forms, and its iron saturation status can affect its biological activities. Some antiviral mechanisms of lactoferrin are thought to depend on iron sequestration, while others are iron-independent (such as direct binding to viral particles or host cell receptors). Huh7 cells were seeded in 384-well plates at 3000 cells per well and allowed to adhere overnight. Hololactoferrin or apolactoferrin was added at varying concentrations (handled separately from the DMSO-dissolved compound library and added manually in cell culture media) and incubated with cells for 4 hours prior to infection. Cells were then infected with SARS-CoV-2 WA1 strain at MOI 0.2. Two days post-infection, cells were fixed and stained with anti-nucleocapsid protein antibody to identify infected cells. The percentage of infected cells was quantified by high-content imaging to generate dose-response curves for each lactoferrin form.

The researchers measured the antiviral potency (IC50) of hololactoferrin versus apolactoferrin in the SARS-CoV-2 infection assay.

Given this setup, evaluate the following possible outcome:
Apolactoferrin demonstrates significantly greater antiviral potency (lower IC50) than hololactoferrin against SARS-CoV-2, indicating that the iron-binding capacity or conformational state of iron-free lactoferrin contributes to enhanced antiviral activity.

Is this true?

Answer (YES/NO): NO